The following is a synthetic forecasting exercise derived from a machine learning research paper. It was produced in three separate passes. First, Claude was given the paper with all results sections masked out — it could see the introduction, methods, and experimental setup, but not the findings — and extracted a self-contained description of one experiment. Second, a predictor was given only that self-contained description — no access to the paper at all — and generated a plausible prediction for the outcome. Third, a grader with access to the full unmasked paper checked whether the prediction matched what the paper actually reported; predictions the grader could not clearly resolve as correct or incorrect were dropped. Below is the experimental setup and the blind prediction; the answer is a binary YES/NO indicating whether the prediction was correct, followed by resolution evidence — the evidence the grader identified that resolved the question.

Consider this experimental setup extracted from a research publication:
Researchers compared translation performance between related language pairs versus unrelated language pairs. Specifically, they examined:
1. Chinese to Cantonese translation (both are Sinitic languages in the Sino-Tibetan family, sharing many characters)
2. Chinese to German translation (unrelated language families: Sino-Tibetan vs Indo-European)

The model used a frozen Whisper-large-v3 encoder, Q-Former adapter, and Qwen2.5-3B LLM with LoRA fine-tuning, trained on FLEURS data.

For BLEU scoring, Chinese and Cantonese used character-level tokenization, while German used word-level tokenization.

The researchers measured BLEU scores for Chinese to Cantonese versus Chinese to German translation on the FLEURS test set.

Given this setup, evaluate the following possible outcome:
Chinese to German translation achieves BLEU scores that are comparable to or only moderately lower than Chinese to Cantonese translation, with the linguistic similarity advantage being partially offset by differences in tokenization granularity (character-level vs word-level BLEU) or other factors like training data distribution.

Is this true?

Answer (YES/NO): NO